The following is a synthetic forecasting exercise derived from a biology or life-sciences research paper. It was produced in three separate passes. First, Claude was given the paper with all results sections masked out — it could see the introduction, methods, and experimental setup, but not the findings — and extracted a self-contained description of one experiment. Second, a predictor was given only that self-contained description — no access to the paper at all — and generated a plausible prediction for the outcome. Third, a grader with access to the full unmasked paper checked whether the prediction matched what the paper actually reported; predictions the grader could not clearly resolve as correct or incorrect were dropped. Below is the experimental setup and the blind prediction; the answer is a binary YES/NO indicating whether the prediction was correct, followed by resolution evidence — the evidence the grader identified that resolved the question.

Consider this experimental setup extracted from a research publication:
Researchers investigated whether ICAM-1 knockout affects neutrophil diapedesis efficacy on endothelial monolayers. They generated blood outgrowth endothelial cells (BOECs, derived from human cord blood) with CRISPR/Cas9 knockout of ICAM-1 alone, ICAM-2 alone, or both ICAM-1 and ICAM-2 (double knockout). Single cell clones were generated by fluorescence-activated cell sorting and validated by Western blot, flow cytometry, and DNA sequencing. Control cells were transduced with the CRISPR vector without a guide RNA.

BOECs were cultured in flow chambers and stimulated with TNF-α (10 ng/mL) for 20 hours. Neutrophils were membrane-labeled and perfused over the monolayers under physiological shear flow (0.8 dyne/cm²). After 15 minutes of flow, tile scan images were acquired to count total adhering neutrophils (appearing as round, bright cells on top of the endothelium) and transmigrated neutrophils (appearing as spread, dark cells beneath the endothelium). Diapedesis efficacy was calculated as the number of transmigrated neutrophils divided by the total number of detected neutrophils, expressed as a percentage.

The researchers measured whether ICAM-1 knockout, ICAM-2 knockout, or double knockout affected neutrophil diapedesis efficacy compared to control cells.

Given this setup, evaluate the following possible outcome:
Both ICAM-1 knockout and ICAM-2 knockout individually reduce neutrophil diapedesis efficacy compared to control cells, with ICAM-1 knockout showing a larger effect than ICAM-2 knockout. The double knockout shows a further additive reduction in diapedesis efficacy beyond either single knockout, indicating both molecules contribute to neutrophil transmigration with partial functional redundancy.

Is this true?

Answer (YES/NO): NO